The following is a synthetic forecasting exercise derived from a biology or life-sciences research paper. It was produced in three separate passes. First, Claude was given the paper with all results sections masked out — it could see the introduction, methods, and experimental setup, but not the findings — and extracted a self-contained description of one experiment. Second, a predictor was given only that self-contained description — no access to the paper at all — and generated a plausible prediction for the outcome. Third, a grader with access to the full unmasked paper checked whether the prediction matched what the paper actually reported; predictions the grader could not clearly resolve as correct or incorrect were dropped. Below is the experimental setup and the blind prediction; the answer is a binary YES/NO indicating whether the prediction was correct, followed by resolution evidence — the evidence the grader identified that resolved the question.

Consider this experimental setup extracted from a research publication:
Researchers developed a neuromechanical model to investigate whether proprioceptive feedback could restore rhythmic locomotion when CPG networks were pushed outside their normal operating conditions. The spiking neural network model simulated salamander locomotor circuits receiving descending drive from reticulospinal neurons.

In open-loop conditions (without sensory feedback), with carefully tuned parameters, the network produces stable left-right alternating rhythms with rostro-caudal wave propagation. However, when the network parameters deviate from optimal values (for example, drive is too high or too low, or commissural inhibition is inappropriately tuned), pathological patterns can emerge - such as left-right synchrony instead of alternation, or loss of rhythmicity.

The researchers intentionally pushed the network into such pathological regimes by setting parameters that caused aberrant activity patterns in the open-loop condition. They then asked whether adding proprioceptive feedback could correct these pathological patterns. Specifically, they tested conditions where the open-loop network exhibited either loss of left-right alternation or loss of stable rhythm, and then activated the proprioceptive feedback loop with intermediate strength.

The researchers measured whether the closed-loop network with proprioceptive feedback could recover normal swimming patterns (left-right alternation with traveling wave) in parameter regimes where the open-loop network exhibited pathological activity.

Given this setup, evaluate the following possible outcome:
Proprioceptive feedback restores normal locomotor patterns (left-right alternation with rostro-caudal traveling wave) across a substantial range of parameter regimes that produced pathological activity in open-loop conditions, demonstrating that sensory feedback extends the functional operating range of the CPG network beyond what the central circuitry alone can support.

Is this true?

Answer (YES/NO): YES